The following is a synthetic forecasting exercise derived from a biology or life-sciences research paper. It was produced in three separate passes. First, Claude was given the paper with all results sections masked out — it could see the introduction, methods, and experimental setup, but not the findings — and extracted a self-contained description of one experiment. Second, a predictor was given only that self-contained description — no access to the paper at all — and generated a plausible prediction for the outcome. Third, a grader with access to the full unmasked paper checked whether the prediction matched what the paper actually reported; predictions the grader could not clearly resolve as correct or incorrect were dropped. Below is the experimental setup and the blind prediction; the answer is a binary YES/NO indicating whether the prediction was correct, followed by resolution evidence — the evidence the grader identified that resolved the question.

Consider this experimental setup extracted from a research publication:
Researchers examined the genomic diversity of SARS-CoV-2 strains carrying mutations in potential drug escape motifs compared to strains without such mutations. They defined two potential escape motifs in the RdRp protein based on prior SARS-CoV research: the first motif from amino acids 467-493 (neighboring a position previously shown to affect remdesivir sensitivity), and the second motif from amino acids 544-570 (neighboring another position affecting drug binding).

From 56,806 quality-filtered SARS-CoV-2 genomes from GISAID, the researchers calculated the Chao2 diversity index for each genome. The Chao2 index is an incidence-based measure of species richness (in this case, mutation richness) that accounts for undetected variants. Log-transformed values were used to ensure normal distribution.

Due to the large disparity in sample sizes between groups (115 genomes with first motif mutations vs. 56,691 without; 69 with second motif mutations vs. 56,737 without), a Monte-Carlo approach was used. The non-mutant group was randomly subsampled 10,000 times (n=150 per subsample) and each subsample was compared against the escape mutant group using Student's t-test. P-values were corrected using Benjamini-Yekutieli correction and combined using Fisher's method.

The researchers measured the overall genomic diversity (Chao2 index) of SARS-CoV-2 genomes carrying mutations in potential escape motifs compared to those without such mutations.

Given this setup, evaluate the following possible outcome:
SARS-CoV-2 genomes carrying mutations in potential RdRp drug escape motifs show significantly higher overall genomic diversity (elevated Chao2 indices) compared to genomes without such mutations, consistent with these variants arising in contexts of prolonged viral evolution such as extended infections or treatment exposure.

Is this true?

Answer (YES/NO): YES